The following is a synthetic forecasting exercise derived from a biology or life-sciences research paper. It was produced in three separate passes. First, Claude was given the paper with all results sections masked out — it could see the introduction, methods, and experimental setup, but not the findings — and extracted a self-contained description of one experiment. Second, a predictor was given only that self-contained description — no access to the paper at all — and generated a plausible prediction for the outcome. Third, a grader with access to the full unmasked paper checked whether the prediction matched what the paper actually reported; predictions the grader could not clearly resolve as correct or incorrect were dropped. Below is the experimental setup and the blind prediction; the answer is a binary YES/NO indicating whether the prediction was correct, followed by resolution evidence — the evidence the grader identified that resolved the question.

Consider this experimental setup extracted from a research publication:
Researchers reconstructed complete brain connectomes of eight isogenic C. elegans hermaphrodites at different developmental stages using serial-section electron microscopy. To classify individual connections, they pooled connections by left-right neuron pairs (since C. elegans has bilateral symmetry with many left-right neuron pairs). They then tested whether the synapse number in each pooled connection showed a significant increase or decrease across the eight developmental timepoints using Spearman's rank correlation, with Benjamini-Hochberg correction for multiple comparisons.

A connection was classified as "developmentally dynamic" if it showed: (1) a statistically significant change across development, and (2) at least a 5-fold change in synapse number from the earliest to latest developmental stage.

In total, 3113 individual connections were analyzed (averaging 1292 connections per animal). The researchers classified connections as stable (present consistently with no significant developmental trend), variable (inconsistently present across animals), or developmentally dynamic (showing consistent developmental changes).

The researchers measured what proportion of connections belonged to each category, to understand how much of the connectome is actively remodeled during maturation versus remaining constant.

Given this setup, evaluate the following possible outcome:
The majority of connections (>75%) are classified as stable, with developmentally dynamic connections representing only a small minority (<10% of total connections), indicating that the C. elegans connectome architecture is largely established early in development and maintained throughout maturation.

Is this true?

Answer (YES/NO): NO